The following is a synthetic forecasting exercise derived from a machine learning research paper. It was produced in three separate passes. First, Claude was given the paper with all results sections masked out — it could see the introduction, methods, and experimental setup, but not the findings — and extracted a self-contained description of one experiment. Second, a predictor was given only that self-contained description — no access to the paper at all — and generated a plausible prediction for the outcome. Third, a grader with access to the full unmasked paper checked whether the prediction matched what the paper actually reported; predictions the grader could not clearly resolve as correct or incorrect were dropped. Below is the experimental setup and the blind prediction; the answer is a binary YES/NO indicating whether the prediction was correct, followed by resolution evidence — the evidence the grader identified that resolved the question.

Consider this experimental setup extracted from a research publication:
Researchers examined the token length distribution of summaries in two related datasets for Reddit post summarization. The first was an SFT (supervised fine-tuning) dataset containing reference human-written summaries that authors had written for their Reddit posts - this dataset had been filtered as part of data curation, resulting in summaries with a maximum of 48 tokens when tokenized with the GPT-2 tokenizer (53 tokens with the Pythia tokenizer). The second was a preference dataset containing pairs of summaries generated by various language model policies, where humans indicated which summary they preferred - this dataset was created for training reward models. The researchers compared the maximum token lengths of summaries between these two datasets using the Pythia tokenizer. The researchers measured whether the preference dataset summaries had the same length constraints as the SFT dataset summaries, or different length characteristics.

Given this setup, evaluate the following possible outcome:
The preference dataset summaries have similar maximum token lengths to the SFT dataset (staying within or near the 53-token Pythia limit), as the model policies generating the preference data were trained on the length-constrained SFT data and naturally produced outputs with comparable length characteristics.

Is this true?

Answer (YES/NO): NO